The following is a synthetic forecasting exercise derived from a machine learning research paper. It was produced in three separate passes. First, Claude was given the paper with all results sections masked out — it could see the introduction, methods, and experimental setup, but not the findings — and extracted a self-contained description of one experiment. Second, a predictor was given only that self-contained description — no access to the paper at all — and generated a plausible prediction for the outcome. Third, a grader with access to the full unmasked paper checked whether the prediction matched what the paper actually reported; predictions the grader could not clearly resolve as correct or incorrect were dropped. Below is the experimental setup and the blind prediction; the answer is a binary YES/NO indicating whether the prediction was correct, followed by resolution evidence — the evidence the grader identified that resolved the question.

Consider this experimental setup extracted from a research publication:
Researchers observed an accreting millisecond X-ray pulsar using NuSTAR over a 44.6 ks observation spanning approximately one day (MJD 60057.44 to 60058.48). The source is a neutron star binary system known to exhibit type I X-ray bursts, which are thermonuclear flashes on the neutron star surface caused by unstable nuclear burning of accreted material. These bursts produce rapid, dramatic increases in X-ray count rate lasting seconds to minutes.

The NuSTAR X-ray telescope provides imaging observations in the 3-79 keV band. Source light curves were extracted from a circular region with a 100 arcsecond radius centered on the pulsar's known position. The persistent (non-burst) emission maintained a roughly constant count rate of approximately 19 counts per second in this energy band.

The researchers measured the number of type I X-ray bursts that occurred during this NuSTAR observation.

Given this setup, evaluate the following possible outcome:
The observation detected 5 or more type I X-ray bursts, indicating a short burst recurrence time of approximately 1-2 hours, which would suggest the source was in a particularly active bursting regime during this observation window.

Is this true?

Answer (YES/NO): NO